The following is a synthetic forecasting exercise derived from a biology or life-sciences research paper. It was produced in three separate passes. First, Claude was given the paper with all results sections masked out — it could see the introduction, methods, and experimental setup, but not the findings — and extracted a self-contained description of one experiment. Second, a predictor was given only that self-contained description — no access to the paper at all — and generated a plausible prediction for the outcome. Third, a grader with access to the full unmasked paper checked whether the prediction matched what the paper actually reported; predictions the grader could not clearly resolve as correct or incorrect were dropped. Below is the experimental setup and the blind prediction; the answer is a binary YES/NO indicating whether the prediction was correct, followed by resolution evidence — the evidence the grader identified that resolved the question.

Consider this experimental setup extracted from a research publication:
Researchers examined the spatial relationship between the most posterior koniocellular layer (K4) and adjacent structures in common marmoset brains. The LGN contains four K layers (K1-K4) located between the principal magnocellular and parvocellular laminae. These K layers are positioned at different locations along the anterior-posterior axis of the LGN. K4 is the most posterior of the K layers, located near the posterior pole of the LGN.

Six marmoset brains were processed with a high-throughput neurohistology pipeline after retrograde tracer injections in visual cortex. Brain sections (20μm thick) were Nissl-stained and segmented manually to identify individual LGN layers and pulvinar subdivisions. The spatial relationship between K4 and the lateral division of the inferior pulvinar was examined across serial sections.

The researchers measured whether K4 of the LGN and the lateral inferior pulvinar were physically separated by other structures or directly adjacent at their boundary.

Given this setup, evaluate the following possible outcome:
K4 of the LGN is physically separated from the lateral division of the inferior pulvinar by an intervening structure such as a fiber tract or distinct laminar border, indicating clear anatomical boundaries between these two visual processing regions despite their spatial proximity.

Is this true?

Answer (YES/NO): NO